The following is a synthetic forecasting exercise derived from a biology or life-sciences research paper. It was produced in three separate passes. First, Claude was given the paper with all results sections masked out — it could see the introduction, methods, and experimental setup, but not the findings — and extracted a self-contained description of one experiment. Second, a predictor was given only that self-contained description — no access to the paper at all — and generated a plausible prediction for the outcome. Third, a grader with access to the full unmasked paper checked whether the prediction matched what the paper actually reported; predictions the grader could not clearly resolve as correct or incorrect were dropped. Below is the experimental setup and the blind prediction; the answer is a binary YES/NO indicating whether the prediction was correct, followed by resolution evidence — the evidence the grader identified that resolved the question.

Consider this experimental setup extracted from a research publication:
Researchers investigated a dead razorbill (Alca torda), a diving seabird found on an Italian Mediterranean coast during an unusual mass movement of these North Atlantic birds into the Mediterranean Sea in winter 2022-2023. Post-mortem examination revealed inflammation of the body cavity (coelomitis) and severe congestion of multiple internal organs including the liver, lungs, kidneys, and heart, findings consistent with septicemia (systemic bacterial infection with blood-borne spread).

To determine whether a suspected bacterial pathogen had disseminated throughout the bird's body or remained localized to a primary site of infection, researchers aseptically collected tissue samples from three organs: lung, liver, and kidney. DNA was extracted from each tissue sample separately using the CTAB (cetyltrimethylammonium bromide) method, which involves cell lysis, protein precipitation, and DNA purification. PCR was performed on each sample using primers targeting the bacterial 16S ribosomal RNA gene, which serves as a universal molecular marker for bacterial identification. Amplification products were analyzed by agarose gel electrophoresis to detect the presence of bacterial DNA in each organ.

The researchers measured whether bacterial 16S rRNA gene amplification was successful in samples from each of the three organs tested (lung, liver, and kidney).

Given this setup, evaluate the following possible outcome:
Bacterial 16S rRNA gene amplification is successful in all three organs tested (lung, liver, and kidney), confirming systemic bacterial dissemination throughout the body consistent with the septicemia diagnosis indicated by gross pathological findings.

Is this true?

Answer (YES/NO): YES